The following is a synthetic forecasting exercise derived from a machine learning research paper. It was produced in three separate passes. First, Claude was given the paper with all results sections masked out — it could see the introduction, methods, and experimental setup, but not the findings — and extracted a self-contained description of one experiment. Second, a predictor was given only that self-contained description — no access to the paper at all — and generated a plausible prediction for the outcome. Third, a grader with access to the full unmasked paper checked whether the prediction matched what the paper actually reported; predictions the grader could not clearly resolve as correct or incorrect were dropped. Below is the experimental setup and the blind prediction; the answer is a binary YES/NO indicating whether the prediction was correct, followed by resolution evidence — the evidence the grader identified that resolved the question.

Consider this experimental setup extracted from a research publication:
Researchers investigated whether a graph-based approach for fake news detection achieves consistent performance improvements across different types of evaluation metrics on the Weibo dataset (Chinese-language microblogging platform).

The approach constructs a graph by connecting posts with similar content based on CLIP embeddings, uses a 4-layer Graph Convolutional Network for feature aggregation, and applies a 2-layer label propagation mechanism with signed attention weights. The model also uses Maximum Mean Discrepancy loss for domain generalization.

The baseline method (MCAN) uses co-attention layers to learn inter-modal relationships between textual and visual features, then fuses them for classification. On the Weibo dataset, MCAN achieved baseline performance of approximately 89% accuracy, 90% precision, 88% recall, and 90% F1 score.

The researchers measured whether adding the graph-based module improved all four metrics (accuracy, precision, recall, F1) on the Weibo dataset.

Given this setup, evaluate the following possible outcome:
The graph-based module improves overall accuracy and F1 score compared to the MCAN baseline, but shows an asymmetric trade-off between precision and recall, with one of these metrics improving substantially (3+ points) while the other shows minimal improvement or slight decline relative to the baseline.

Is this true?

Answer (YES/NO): NO